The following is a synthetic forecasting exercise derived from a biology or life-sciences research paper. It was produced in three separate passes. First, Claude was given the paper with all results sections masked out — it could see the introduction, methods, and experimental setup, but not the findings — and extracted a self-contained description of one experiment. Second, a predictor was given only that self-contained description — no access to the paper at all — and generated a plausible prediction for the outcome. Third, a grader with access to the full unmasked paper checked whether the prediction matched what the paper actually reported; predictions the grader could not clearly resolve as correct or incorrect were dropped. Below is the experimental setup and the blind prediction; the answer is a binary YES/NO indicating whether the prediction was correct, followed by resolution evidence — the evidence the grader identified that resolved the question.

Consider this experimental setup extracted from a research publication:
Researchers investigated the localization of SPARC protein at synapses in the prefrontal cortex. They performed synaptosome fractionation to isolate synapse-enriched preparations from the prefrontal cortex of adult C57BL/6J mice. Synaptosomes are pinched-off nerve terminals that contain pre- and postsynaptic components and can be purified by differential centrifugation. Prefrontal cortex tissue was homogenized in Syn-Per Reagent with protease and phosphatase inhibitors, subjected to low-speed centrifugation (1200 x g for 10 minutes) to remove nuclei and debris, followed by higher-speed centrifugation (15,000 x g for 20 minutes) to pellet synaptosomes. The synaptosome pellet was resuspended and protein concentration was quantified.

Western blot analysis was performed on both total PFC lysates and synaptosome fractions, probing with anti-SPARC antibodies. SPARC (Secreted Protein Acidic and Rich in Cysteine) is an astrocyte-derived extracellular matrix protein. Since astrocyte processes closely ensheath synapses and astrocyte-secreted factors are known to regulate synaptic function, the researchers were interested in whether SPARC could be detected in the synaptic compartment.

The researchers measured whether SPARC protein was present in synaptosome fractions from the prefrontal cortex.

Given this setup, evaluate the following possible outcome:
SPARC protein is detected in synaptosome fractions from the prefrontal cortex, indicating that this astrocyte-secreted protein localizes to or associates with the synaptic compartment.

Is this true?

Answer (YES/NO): YES